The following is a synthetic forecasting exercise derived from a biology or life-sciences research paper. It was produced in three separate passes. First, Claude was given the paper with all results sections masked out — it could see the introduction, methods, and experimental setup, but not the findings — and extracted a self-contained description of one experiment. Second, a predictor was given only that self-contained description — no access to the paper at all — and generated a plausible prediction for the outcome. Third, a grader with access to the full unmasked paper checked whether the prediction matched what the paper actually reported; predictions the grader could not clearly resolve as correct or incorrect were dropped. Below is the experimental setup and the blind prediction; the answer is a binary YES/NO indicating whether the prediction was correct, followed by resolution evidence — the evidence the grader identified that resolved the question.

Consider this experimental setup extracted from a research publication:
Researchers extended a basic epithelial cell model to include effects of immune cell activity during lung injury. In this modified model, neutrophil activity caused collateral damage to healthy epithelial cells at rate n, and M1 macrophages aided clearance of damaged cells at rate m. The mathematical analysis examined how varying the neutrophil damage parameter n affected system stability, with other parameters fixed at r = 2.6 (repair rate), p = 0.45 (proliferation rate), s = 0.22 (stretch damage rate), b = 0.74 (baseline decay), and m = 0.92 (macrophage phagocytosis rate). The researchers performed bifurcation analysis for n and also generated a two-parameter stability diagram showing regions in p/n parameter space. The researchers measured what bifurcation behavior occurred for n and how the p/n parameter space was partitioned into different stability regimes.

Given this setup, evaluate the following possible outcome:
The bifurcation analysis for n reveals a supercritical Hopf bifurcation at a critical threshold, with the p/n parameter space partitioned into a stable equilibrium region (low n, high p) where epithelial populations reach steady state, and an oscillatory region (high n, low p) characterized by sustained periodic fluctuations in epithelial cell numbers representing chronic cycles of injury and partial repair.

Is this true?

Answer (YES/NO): NO